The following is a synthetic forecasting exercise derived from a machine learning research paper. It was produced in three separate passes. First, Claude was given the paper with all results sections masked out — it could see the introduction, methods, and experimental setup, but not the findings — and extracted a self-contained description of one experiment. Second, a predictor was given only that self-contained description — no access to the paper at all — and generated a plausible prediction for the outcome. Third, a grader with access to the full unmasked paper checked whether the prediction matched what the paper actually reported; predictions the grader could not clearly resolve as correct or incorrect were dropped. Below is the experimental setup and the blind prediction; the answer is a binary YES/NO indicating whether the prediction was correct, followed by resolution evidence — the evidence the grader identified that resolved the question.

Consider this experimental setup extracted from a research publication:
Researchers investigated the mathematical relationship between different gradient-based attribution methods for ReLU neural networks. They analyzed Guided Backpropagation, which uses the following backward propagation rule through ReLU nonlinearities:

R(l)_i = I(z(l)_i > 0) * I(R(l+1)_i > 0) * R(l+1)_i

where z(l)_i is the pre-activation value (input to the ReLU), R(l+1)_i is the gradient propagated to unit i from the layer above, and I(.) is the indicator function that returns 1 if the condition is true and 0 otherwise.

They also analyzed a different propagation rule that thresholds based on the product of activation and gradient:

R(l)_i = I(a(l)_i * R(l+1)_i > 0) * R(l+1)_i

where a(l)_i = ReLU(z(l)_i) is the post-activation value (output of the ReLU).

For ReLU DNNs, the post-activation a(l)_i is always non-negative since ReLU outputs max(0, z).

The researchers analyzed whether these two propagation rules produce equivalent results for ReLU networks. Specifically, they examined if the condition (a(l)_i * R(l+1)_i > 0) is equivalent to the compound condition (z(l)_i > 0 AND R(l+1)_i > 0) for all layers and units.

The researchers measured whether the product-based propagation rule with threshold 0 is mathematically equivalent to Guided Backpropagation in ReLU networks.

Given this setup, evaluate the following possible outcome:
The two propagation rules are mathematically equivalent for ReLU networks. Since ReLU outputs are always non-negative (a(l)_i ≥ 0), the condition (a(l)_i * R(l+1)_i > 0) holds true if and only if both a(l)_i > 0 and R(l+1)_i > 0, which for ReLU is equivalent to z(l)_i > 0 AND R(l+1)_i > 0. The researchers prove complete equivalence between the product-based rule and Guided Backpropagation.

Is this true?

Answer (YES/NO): YES